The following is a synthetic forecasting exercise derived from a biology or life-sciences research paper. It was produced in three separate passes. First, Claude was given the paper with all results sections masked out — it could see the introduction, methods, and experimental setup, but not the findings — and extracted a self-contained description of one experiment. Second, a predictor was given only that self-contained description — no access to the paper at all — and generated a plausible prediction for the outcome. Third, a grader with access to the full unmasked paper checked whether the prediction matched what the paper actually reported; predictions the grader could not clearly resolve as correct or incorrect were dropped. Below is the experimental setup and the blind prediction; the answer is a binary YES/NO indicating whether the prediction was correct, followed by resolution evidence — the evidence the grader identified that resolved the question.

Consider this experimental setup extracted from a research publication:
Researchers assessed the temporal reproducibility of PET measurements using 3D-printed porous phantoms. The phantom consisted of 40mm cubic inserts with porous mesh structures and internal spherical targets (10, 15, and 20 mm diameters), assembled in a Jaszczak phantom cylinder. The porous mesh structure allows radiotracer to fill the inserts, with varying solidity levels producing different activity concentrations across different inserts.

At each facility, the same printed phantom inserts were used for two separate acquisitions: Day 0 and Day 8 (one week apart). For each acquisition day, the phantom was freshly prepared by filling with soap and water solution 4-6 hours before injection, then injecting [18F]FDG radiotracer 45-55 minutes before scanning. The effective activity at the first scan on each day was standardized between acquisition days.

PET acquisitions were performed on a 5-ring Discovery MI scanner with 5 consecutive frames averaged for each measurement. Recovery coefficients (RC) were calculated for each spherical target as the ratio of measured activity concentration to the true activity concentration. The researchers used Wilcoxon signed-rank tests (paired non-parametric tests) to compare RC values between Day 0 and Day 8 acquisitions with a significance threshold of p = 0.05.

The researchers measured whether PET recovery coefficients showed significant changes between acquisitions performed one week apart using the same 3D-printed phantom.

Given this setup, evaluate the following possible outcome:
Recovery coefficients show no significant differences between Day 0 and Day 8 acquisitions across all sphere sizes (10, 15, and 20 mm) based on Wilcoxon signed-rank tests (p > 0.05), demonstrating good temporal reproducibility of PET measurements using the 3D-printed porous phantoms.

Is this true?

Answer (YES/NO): YES